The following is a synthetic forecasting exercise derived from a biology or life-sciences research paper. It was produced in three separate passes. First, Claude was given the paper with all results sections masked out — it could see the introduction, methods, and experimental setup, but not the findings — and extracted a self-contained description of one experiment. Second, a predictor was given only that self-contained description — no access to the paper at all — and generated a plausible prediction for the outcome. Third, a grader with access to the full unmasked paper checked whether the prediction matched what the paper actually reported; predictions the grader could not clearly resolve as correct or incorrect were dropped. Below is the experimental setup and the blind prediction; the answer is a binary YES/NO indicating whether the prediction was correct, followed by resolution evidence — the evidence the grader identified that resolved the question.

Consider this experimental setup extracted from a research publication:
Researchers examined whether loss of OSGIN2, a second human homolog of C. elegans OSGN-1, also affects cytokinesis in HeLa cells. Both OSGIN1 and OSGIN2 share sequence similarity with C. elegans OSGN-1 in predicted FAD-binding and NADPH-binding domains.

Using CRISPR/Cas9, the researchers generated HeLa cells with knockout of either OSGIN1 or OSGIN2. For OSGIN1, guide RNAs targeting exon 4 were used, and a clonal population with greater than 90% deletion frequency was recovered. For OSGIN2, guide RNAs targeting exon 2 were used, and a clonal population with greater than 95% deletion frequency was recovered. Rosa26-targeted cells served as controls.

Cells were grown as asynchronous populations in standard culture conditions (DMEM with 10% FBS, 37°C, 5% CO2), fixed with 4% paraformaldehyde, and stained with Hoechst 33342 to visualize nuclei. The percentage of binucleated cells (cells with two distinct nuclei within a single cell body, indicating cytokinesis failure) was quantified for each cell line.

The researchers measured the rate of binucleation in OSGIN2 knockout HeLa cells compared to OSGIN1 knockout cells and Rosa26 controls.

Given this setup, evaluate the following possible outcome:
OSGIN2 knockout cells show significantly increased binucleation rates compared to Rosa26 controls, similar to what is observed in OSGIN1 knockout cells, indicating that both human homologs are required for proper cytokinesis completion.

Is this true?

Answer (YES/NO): YES